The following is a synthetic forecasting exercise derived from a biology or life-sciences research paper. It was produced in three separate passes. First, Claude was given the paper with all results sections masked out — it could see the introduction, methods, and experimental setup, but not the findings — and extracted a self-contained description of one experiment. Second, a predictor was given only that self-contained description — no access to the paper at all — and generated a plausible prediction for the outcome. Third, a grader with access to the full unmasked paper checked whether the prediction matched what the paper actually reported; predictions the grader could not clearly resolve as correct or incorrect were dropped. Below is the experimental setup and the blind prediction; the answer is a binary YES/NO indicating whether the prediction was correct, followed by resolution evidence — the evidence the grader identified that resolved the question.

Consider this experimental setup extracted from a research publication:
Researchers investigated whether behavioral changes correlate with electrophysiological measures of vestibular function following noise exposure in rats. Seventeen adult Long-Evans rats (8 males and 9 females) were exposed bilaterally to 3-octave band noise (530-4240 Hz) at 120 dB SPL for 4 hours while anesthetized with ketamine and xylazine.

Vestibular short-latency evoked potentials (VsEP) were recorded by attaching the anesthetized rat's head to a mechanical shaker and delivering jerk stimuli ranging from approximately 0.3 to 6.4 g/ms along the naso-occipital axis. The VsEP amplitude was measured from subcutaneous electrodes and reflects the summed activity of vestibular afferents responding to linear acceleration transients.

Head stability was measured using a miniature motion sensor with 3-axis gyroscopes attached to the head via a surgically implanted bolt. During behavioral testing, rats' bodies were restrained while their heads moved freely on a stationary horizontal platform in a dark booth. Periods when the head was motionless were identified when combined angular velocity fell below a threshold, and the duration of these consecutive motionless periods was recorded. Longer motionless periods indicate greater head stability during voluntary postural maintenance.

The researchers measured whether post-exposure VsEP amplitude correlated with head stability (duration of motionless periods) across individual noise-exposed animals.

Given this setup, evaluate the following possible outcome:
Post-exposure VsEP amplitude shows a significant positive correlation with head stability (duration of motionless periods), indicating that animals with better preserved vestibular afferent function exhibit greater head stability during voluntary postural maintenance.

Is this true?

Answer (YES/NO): NO